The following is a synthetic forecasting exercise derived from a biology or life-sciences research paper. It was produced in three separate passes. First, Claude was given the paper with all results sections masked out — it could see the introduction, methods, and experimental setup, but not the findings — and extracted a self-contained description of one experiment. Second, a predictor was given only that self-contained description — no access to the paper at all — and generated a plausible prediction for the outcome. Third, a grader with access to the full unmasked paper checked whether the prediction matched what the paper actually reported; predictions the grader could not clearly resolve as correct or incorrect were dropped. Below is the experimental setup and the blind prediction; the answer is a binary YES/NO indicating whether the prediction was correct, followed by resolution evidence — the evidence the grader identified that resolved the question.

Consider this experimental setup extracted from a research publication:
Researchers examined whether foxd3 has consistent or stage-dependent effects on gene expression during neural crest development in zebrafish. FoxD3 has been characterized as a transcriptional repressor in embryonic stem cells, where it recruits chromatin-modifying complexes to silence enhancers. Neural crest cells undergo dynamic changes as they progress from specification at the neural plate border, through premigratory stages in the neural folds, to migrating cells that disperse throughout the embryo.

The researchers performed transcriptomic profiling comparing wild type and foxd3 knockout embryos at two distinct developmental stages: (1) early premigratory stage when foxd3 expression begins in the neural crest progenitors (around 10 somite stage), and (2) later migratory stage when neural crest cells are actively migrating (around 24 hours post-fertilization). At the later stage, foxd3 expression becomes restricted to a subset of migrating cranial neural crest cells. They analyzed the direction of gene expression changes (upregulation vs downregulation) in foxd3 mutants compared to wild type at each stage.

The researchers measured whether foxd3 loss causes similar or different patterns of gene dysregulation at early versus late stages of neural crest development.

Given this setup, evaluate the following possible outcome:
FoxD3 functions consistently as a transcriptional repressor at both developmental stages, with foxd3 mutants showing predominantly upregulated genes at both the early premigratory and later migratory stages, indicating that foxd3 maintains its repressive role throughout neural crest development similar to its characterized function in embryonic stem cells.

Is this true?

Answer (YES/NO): NO